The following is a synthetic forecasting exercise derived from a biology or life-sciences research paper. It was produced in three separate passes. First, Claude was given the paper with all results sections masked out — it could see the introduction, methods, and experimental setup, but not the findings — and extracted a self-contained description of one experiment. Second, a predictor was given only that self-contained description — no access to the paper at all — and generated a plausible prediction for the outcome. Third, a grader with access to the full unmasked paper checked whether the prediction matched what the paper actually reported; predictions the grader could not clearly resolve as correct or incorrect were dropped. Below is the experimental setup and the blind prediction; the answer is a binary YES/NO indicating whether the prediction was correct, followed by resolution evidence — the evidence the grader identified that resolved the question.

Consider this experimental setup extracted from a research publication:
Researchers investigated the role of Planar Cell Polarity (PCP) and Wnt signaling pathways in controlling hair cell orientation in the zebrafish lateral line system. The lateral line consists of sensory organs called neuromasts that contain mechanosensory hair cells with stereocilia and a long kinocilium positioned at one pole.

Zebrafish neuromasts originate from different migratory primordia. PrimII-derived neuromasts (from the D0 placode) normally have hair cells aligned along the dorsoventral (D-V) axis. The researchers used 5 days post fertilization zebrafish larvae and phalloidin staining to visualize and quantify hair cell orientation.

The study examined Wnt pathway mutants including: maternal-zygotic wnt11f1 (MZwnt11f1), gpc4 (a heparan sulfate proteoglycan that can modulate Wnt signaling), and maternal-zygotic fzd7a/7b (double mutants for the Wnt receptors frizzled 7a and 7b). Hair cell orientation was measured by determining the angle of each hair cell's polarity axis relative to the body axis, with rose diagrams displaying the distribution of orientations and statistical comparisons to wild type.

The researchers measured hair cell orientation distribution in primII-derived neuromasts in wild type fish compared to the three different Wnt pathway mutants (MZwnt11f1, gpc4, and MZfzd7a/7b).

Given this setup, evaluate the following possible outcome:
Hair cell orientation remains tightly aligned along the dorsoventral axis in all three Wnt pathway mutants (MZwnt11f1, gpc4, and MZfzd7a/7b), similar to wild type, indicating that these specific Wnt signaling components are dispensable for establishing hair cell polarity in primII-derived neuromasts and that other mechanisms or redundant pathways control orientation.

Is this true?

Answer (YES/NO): NO